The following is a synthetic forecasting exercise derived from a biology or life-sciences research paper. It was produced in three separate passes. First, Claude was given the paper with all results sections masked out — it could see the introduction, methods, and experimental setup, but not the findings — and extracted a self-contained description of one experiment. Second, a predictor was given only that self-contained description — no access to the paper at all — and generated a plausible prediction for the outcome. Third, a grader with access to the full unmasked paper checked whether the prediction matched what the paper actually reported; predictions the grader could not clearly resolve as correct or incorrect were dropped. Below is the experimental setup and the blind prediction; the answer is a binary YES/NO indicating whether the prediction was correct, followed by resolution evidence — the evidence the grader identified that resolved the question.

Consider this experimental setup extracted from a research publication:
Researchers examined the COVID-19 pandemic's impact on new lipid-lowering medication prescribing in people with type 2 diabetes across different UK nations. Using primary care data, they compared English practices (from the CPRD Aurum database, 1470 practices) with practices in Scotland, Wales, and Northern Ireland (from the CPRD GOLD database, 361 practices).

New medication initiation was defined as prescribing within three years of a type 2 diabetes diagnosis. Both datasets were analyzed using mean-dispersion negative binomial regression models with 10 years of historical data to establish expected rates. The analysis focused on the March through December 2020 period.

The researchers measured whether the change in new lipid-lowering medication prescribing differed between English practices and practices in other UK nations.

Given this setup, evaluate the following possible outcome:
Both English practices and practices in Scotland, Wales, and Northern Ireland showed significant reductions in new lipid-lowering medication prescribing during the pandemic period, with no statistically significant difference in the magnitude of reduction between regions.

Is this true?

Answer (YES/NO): NO